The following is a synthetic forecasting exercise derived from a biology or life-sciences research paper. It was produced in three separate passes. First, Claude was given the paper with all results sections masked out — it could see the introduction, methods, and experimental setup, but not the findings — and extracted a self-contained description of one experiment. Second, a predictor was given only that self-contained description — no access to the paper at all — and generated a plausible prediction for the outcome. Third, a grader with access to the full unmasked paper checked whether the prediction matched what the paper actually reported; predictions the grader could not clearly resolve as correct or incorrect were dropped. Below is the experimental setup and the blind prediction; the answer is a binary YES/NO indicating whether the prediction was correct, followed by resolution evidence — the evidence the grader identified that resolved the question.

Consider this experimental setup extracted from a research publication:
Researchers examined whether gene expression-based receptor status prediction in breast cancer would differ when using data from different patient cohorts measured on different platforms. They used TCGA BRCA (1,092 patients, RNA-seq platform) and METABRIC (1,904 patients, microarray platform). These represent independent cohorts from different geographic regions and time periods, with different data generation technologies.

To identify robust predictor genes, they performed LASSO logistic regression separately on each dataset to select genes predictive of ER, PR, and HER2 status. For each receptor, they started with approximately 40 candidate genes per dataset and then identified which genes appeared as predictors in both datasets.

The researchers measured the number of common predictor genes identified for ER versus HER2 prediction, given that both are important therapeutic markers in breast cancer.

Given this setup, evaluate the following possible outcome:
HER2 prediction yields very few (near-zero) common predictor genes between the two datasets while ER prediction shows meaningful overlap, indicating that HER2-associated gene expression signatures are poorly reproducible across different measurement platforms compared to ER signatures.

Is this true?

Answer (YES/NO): NO